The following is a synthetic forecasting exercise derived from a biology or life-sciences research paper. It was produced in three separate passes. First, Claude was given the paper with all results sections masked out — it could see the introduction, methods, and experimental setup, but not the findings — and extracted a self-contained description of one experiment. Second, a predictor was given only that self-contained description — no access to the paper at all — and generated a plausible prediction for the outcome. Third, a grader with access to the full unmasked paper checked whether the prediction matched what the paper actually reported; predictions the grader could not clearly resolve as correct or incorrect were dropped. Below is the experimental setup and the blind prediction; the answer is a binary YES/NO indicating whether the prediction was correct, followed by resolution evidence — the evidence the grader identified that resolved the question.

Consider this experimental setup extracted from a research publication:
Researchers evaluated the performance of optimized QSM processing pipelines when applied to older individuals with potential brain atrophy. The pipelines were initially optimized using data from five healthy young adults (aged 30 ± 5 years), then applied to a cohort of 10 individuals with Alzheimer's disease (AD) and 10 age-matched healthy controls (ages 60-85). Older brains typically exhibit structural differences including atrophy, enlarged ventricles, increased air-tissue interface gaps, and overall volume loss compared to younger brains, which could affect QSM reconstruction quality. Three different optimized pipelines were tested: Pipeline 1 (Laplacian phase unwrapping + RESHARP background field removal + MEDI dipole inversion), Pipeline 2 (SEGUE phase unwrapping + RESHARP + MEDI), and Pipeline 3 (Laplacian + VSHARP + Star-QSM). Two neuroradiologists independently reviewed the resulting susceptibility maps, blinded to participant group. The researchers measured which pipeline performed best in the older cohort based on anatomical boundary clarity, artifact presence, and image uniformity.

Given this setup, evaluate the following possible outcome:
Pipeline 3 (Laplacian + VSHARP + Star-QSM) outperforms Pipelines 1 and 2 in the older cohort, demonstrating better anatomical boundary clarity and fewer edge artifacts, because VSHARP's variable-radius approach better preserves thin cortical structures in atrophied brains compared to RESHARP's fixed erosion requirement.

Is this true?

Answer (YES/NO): NO